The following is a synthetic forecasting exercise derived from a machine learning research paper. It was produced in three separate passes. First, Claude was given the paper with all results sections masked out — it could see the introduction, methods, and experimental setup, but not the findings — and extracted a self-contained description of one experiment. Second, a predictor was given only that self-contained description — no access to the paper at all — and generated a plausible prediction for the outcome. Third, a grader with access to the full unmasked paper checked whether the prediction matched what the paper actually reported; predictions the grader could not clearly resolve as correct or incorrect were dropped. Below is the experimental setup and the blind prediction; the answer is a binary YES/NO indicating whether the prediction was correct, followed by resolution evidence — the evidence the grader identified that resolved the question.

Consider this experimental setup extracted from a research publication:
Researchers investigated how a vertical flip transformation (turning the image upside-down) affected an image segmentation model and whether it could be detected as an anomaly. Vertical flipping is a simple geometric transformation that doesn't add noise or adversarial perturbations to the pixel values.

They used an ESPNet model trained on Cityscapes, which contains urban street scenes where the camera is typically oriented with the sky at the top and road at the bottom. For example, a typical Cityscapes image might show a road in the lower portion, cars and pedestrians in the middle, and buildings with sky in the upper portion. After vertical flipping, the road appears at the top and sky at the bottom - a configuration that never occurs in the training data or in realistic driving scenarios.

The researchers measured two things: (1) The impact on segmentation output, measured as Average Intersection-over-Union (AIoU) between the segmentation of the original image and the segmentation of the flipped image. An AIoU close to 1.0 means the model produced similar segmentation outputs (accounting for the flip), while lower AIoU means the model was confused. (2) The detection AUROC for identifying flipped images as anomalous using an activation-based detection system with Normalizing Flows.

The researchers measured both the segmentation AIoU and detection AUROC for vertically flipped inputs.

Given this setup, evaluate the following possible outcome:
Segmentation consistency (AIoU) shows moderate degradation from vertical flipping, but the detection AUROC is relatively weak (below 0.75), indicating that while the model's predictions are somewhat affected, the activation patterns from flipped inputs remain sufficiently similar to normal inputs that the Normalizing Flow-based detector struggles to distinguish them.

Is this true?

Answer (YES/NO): NO